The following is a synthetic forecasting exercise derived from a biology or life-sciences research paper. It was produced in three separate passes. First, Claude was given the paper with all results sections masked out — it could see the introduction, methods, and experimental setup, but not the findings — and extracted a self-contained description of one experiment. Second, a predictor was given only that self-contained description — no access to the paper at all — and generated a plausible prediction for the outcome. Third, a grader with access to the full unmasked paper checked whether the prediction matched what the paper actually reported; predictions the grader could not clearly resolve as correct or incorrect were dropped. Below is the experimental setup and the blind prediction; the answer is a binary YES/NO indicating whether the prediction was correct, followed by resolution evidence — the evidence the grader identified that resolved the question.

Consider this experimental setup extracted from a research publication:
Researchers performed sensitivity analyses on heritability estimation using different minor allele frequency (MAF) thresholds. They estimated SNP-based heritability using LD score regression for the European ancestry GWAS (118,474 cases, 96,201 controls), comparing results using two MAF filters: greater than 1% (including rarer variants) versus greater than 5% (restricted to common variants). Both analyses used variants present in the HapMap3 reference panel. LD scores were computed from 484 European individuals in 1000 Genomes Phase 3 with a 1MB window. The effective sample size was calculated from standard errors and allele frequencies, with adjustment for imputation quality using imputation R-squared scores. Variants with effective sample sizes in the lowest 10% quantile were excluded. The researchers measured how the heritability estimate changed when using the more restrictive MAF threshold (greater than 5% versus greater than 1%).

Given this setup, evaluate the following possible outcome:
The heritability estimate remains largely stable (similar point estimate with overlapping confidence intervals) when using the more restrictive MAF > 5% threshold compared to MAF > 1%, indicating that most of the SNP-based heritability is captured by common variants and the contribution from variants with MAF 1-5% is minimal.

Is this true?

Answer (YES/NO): YES